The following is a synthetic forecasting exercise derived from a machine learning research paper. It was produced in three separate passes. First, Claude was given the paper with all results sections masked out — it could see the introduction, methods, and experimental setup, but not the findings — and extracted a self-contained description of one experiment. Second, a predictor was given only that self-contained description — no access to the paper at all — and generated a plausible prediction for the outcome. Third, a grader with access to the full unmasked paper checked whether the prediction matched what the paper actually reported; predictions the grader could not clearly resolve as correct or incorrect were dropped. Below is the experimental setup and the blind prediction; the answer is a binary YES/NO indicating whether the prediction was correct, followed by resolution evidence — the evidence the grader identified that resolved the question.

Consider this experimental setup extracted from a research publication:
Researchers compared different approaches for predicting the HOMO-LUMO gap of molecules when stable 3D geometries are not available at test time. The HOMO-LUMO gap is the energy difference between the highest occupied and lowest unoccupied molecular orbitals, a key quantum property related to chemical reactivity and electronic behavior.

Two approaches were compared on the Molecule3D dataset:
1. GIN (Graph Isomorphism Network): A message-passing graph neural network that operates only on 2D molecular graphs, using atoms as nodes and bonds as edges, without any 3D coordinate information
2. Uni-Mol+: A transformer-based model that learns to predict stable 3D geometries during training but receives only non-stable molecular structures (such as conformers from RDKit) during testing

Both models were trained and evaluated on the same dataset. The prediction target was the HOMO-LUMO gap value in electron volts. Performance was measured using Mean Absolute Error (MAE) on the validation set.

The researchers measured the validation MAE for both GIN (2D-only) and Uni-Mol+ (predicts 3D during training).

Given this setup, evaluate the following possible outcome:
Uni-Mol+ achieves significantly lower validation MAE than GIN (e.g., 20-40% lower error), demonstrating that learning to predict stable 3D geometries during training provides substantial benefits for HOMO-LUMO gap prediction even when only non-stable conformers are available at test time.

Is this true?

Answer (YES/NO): NO